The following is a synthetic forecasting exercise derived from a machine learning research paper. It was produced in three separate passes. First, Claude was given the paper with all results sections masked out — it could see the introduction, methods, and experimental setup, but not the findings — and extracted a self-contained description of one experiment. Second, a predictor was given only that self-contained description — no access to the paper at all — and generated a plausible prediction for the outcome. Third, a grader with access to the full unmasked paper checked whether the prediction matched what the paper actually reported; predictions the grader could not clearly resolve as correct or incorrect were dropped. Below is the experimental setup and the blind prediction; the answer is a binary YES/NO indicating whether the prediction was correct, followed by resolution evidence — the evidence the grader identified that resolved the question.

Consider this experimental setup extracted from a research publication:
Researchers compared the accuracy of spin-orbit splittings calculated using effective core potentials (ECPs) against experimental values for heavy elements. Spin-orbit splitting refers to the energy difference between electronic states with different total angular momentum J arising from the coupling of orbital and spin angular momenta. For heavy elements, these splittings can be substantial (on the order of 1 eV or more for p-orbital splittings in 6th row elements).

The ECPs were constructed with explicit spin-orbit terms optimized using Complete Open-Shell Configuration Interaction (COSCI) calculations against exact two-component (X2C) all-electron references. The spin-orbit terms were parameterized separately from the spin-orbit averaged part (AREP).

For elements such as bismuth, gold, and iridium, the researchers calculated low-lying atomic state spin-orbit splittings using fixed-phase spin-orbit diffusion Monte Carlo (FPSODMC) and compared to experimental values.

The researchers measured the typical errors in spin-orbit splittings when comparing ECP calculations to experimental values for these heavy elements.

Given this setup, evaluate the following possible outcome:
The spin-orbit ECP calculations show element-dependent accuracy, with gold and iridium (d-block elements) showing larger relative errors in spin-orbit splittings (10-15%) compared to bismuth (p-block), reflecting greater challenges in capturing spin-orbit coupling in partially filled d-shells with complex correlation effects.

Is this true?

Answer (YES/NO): NO